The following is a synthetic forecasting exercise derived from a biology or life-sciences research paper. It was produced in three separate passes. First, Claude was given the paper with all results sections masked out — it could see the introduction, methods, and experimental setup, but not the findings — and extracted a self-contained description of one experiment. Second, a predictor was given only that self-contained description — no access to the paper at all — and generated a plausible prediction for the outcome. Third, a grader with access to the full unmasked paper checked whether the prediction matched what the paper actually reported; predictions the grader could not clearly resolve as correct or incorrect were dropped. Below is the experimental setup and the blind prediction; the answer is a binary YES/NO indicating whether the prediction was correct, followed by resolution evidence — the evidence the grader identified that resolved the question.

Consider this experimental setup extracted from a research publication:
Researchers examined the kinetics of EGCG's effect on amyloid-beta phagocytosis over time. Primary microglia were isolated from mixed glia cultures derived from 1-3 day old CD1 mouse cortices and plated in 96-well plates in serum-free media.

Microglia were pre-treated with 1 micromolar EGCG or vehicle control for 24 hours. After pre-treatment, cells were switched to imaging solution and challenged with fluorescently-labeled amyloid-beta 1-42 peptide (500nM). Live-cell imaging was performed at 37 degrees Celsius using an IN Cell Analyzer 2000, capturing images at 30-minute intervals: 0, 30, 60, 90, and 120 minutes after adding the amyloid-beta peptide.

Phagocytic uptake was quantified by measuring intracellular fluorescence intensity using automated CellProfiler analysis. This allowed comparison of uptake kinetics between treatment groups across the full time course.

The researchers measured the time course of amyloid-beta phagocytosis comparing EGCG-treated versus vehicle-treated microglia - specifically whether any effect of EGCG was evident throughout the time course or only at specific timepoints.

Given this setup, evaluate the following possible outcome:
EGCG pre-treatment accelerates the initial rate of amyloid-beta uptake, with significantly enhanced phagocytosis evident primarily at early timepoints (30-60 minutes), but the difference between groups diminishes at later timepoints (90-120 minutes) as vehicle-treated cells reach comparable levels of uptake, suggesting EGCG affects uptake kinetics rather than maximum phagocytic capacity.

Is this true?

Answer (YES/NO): NO